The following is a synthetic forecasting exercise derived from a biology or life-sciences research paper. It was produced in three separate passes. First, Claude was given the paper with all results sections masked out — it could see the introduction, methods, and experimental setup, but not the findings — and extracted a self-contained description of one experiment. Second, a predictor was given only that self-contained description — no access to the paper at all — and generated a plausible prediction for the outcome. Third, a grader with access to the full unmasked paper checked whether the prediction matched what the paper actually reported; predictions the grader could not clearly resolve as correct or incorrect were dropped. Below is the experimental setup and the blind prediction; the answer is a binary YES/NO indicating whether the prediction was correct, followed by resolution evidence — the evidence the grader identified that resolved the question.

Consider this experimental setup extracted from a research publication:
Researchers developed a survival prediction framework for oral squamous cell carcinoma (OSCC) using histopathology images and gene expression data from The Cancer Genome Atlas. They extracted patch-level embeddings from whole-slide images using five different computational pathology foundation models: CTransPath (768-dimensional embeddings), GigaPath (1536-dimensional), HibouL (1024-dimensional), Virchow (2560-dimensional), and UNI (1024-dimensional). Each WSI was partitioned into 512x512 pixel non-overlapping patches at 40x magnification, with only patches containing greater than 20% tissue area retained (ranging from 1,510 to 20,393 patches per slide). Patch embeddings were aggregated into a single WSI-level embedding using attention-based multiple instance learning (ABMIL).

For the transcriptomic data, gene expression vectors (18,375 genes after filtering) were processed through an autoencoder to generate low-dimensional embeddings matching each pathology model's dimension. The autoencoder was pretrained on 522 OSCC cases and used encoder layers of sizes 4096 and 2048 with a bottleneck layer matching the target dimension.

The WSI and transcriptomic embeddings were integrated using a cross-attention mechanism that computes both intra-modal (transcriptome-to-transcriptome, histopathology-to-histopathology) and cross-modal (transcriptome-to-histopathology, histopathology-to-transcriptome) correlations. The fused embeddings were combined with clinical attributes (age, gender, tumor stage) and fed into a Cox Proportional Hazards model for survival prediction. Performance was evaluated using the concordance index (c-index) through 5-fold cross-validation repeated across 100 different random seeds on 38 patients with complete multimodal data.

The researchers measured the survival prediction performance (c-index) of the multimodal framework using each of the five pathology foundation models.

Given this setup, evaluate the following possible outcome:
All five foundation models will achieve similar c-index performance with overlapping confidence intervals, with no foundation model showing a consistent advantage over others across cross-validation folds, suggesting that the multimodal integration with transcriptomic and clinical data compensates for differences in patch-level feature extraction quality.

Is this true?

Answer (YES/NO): NO